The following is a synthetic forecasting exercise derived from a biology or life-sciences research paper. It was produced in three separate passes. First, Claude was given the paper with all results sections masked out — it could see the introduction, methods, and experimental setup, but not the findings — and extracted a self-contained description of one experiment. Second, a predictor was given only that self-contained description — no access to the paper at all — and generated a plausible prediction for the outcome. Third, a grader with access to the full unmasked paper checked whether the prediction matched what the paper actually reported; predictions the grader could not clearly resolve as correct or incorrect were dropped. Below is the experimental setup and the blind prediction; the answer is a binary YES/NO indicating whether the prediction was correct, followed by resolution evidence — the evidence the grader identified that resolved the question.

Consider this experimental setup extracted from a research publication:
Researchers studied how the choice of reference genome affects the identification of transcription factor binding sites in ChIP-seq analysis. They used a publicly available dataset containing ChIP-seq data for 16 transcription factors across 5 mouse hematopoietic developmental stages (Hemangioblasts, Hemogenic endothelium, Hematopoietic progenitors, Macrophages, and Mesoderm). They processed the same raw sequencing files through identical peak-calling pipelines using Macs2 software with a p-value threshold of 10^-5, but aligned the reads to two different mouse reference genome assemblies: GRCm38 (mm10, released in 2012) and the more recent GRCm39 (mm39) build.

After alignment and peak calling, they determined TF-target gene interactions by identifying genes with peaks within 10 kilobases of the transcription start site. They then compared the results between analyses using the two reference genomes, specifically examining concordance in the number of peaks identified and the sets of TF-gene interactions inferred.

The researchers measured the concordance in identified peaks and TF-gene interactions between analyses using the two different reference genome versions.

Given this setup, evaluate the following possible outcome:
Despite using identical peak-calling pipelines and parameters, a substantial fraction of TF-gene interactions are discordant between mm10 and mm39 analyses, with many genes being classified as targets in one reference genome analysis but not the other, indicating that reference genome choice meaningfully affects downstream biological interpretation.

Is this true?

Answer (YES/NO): NO